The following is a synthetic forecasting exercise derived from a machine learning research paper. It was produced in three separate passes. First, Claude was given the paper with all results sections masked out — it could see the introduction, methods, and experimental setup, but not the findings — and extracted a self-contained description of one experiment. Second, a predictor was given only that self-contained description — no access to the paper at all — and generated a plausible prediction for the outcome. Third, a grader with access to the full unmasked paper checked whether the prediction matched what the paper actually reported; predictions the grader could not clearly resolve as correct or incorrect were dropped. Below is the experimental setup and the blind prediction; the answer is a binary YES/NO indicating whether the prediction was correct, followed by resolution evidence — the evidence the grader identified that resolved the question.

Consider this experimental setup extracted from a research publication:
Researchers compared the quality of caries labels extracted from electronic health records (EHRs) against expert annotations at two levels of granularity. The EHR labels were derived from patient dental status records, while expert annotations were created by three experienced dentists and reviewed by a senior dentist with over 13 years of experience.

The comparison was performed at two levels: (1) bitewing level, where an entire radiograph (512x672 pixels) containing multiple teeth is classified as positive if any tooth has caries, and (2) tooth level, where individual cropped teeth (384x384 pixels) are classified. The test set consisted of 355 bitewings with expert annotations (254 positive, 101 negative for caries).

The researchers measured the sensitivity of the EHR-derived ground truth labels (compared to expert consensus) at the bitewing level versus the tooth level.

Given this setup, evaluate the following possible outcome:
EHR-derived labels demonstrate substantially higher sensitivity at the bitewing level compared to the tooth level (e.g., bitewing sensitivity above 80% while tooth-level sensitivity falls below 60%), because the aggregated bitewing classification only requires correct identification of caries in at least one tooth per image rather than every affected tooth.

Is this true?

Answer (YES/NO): NO